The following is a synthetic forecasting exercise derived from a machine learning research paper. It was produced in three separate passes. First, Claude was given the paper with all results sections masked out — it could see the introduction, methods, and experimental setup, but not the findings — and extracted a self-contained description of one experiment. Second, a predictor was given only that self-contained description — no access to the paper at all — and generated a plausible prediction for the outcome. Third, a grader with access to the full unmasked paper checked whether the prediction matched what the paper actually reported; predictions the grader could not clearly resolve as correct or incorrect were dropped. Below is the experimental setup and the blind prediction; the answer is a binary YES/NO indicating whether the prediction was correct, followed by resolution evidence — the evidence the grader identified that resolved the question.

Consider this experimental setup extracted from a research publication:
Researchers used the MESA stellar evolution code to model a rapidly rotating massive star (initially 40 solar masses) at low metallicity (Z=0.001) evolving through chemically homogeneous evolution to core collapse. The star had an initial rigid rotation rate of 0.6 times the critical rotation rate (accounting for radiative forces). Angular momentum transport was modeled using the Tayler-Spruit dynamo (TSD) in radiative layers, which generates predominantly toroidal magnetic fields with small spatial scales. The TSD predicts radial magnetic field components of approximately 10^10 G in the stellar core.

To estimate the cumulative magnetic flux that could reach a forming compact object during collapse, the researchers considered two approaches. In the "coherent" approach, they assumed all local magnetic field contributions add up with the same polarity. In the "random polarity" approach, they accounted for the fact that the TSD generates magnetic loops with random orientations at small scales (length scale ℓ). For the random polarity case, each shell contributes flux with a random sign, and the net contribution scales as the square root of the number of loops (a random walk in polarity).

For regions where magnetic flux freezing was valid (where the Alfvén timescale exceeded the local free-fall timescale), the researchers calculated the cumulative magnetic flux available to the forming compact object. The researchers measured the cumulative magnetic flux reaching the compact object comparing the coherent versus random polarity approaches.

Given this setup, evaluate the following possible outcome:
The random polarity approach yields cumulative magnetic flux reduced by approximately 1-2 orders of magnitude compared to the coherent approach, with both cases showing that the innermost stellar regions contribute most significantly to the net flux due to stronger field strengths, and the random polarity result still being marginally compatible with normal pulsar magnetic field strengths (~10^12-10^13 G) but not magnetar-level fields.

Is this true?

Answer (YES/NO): NO